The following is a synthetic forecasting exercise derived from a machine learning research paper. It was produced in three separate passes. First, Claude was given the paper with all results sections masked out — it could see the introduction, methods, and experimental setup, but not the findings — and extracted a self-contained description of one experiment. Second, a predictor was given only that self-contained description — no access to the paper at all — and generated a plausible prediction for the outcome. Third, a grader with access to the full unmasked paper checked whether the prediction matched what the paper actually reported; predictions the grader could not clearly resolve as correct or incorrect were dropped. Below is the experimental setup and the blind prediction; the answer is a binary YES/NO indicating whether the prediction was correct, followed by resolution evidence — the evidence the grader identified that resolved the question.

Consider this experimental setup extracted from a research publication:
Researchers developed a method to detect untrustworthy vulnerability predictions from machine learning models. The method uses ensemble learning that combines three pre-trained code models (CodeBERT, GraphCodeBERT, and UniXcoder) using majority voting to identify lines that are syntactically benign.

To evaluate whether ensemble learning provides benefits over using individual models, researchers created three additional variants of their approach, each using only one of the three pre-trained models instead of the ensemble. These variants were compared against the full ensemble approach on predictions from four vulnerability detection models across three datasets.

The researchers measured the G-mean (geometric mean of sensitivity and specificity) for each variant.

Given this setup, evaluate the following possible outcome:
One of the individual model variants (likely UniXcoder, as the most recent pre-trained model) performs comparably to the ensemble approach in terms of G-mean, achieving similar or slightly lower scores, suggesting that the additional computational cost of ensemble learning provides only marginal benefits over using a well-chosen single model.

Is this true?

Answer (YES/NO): NO